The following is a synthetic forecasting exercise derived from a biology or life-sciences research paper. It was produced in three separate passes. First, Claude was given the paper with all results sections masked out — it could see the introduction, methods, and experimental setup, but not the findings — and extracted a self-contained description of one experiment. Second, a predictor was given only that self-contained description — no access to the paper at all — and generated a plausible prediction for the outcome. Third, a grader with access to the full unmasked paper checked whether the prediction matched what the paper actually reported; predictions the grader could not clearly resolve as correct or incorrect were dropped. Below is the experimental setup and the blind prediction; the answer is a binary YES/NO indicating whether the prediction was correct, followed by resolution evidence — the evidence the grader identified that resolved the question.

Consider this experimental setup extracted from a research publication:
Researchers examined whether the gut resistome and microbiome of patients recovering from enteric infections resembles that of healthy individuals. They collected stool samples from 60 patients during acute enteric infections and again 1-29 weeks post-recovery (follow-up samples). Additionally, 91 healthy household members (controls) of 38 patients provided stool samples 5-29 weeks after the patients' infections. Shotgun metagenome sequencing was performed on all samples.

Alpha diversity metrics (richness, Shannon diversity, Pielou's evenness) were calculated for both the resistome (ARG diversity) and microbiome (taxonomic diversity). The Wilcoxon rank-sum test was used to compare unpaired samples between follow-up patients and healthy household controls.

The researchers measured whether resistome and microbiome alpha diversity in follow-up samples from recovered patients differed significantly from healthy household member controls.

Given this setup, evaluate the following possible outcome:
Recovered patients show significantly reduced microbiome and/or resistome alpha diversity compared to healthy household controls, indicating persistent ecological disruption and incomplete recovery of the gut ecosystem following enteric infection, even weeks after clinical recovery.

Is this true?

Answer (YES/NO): NO